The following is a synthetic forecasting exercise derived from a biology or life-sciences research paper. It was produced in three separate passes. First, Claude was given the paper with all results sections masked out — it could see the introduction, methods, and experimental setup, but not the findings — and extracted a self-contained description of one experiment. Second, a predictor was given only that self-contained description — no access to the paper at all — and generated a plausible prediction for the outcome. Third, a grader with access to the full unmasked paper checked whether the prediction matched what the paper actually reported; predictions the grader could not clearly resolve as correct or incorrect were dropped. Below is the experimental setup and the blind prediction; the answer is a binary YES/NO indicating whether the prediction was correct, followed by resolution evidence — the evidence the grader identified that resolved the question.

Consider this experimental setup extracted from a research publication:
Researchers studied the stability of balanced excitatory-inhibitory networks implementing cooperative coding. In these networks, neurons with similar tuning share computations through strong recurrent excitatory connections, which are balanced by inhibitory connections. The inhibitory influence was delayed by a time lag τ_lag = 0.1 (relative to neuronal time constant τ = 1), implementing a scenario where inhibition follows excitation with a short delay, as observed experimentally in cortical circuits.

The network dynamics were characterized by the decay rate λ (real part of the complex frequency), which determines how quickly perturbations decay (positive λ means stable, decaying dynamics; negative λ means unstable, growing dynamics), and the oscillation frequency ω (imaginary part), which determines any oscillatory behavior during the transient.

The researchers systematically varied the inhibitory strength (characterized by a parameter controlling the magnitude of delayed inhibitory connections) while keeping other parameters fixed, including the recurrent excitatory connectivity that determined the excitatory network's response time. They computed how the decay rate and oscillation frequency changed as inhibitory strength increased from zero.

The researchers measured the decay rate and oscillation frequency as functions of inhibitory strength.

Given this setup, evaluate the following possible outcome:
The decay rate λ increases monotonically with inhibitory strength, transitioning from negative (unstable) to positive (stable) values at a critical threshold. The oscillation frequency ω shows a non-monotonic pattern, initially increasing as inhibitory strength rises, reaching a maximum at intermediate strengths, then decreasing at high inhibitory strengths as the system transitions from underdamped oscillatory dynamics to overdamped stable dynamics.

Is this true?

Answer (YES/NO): NO